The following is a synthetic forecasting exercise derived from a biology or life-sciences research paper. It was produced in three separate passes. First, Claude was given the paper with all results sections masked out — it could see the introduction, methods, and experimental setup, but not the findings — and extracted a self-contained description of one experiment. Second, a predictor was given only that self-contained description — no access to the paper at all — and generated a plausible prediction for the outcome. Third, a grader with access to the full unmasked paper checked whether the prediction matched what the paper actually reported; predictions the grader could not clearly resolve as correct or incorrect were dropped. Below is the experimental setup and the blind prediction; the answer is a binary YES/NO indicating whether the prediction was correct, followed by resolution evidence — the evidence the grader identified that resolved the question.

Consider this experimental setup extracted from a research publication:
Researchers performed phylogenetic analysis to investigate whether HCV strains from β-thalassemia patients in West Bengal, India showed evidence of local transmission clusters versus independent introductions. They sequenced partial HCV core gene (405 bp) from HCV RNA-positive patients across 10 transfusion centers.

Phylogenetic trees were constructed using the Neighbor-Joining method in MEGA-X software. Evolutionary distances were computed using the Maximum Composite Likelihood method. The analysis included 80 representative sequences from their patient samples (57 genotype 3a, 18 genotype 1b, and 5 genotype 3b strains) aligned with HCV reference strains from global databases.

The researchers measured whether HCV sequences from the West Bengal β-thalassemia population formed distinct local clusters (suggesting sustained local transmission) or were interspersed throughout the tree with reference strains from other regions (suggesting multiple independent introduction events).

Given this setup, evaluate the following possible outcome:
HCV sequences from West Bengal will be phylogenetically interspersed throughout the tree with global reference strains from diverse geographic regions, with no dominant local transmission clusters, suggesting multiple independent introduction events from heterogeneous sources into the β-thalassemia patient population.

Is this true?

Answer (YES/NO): NO